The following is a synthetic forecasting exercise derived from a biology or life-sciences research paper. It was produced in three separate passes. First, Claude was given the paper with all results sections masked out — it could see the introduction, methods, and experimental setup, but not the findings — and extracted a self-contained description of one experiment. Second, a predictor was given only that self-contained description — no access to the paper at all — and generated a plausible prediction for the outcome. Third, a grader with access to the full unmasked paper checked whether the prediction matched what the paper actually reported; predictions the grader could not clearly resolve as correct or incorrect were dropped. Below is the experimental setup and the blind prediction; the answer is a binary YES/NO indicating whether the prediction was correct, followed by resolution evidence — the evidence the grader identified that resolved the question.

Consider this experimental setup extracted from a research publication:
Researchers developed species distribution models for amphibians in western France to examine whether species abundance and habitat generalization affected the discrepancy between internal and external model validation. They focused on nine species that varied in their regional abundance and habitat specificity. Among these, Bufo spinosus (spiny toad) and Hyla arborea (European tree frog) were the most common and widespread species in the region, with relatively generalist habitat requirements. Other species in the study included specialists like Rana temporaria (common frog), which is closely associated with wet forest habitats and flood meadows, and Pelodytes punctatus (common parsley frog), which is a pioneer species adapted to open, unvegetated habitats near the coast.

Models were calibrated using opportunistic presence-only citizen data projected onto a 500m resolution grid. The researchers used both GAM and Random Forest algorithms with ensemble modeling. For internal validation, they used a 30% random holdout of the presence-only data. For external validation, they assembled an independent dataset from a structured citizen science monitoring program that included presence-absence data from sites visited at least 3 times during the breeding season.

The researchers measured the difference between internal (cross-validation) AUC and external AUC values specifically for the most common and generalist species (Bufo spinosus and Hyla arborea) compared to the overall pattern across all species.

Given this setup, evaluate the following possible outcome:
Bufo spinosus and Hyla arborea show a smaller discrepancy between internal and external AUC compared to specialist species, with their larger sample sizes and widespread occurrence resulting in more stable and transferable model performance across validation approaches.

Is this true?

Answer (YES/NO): NO